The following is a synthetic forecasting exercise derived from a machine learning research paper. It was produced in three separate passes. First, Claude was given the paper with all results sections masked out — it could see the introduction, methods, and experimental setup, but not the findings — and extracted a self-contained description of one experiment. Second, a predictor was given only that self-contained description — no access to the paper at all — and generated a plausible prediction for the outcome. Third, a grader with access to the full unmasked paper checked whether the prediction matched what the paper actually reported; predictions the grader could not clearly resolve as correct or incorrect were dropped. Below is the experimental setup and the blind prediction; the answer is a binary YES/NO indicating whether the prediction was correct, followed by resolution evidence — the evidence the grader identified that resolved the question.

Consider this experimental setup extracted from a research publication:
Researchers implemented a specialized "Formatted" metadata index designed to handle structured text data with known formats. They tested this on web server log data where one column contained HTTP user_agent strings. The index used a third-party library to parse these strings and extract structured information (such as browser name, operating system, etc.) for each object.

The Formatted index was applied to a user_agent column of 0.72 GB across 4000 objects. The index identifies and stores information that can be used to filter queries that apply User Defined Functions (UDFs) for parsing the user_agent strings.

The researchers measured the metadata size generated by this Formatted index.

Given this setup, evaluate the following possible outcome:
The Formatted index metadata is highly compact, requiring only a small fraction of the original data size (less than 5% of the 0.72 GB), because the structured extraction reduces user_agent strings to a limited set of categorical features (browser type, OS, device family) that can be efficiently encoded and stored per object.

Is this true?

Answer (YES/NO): YES